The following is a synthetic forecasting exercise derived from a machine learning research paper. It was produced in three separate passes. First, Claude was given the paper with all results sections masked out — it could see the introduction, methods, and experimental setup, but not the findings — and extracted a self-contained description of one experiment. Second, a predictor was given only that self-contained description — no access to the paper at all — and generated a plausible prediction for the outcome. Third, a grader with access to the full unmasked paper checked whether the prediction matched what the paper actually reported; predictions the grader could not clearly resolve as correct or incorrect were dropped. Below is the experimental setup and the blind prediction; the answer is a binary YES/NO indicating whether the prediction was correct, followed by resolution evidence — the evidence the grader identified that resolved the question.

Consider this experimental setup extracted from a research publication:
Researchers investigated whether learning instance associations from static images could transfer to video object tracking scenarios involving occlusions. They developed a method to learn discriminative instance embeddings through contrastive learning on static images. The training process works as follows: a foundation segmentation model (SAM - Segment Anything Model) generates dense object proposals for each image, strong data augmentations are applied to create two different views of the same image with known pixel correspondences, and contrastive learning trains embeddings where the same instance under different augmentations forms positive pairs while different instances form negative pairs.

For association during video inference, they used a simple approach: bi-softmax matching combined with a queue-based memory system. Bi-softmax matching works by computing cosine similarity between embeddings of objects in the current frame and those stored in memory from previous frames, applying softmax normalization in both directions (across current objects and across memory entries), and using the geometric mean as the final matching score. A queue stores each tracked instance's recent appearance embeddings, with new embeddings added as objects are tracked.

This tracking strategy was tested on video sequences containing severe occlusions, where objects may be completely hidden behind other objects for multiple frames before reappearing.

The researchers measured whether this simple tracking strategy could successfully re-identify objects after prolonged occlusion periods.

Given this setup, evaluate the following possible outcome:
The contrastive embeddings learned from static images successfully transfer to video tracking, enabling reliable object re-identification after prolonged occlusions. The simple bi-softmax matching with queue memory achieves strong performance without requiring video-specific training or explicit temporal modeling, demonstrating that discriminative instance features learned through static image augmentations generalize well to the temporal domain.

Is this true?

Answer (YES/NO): NO